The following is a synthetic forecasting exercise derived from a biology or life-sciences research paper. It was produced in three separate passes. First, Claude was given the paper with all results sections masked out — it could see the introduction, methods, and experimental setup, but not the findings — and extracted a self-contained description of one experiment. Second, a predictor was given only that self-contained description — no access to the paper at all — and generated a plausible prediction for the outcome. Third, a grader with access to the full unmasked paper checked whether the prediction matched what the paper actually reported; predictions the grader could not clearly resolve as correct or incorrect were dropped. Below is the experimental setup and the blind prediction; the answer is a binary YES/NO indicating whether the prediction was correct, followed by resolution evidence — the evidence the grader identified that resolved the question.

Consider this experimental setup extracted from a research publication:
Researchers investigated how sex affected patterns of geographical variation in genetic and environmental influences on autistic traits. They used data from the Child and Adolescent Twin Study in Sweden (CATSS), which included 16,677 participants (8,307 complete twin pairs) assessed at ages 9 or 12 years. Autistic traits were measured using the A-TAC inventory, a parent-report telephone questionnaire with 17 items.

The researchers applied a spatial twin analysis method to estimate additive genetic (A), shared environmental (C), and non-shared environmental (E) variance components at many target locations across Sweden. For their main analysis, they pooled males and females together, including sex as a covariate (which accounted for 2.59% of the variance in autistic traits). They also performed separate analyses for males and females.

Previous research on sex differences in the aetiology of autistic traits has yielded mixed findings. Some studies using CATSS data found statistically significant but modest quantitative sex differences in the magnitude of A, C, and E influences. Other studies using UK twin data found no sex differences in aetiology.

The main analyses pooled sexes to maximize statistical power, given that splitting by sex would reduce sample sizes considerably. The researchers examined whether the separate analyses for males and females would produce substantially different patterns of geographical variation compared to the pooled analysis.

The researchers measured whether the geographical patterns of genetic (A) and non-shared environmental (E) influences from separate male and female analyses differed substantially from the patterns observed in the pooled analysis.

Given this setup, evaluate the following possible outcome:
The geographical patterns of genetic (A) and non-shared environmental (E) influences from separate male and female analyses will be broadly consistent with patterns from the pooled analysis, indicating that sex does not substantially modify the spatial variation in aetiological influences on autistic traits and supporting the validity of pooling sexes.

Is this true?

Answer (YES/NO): YES